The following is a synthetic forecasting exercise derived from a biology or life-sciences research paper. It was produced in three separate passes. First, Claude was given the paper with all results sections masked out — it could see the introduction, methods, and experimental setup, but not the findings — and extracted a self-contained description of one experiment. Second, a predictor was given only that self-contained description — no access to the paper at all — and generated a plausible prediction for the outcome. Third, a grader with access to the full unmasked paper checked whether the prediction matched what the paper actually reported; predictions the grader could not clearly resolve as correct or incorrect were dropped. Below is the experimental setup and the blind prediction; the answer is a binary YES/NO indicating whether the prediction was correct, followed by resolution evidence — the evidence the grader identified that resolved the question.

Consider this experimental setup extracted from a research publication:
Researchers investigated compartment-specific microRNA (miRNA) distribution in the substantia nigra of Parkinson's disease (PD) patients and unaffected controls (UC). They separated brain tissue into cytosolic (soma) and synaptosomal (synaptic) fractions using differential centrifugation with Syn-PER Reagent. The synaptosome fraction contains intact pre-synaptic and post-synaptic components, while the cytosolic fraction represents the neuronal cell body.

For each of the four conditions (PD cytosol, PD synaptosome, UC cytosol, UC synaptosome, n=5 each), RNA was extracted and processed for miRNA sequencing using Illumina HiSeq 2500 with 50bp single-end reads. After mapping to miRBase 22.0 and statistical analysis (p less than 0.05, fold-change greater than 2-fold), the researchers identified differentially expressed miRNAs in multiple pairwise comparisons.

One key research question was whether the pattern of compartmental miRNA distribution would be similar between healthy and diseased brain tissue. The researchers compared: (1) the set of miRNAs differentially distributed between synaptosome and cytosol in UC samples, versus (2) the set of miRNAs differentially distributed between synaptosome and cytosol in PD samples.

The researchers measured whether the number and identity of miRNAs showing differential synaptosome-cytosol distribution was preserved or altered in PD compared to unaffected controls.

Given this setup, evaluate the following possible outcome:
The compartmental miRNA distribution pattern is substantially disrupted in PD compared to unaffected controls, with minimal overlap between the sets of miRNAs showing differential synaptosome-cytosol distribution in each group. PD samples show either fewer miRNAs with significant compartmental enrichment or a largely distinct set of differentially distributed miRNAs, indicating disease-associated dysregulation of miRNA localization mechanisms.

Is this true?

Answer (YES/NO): YES